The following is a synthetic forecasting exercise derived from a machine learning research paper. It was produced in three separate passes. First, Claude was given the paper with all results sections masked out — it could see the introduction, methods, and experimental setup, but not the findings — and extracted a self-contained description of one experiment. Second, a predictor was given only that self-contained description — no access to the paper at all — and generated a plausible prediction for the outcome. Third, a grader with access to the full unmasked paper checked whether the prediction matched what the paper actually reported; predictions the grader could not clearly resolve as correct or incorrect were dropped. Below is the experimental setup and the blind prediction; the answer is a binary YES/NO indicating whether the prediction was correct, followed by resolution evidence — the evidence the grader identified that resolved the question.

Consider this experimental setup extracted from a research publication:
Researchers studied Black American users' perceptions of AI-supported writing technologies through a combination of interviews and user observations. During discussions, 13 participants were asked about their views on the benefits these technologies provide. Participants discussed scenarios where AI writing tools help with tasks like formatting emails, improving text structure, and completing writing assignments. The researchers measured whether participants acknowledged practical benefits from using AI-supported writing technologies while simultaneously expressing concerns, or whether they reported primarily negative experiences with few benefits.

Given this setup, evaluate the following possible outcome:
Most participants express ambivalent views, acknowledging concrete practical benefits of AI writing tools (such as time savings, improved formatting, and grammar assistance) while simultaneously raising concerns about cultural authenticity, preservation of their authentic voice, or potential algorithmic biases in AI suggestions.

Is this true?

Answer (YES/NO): YES